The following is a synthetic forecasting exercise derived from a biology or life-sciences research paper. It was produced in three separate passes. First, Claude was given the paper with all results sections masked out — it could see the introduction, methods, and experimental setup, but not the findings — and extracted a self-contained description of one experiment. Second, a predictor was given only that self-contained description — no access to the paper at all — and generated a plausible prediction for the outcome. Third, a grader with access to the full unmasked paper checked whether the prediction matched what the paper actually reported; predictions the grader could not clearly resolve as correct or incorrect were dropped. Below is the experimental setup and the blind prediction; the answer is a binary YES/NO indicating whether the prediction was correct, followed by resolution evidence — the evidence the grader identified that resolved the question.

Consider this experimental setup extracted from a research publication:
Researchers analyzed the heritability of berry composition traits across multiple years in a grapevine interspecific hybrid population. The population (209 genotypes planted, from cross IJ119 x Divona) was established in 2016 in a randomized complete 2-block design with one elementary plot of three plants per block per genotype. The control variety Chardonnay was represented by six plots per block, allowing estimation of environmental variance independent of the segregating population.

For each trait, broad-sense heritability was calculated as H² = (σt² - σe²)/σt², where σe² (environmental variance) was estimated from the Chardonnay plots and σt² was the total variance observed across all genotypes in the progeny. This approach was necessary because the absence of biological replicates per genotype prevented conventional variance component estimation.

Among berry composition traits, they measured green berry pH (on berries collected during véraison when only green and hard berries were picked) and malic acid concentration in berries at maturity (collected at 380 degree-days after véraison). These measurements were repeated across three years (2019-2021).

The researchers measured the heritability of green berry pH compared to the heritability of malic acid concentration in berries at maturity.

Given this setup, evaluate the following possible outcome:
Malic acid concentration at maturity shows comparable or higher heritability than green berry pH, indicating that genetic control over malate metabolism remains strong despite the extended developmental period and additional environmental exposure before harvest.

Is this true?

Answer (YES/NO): NO